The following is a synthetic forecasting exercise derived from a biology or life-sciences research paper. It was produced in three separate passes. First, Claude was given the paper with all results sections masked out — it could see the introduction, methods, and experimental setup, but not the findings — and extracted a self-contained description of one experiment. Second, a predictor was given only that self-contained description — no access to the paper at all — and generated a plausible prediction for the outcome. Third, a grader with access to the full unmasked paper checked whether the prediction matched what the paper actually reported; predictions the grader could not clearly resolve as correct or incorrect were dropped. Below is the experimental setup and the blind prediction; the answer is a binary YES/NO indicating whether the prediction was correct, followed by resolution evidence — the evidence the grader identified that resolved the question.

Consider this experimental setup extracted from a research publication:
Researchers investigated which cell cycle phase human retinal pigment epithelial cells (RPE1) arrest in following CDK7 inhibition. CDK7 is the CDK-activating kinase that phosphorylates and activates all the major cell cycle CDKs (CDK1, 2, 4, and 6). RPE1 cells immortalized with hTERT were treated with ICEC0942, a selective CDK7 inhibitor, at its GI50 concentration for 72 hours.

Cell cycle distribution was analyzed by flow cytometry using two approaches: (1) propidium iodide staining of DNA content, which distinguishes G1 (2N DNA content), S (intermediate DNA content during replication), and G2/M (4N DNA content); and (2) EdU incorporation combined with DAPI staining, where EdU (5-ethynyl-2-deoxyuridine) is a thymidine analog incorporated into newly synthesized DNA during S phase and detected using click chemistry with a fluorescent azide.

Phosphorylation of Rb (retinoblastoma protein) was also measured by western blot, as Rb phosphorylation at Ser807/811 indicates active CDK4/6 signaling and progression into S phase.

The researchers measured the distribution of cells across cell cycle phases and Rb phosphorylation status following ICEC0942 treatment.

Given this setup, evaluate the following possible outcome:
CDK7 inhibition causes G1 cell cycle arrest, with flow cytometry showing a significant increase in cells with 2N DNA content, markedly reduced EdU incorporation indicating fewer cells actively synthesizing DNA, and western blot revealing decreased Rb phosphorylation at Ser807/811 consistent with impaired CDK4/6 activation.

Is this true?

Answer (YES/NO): YES